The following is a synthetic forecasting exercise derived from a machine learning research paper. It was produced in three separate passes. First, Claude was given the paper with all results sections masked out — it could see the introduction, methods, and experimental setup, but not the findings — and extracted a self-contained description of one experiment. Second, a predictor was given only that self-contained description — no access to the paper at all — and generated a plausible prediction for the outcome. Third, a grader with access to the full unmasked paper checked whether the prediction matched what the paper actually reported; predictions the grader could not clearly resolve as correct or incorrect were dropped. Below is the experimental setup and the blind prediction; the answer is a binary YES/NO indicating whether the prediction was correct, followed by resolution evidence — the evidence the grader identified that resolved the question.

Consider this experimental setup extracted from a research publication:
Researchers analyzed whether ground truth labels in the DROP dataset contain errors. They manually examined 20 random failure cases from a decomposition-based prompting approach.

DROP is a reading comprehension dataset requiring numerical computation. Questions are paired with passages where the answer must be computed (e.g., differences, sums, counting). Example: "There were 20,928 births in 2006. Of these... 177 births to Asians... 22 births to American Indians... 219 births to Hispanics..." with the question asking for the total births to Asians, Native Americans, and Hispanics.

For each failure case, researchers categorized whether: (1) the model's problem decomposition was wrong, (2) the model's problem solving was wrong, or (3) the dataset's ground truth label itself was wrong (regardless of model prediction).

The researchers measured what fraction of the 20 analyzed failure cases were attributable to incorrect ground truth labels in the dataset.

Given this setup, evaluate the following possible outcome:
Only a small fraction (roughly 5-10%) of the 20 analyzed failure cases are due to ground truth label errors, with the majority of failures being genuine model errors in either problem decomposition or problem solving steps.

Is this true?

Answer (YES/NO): NO